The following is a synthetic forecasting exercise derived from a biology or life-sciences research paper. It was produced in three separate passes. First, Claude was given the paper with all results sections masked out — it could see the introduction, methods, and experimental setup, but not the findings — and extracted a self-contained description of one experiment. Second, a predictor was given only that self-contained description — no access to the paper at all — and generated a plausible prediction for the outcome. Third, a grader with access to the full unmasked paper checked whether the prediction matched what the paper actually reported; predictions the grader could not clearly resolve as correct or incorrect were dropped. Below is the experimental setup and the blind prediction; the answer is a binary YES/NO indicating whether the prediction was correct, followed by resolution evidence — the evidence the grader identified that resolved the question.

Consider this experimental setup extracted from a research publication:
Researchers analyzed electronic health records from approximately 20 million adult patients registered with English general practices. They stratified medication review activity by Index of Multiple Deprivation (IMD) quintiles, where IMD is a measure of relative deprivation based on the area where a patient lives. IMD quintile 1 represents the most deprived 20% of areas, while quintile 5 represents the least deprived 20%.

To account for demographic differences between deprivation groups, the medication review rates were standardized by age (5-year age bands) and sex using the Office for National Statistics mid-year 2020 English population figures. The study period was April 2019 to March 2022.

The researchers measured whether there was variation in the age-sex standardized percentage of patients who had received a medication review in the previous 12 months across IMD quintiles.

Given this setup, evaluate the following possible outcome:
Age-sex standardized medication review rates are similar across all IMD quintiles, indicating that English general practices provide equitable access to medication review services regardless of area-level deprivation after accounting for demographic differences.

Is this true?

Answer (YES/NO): NO